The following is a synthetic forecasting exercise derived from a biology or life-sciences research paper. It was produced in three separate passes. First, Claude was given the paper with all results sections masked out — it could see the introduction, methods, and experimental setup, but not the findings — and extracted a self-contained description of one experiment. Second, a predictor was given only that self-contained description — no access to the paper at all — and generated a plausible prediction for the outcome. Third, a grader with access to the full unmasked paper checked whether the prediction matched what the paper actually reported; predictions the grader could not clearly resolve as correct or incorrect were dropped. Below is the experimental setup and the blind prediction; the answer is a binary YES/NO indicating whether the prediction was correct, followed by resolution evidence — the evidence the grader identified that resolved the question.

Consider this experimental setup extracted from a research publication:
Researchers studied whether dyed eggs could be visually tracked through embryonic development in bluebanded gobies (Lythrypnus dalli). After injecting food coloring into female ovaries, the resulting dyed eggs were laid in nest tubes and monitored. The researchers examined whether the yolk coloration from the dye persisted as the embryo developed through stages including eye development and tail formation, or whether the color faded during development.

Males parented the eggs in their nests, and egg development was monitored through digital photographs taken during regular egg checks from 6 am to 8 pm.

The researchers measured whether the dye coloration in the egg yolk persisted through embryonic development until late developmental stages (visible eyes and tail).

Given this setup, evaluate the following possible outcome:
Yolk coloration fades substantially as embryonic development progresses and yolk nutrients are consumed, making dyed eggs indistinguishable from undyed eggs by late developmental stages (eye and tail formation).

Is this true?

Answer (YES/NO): NO